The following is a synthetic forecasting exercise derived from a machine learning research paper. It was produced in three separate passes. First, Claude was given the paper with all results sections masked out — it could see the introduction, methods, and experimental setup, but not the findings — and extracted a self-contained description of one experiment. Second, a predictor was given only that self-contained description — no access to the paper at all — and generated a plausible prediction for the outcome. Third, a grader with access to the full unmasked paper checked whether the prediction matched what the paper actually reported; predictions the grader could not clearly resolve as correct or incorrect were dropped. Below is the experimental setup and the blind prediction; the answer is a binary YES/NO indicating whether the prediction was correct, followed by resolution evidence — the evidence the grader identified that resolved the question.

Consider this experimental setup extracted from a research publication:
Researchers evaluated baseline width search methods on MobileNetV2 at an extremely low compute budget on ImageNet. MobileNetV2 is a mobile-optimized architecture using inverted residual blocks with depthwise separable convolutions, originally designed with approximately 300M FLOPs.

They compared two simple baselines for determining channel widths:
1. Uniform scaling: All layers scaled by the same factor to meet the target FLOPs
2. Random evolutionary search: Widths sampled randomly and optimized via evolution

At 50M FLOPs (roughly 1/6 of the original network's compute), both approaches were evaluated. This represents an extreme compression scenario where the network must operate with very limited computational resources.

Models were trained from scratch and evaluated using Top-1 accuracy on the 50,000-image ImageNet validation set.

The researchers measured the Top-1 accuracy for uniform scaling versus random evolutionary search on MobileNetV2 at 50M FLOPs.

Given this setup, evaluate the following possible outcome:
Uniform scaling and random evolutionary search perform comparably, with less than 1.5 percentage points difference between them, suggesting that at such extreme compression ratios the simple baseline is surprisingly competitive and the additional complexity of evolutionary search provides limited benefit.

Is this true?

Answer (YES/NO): NO